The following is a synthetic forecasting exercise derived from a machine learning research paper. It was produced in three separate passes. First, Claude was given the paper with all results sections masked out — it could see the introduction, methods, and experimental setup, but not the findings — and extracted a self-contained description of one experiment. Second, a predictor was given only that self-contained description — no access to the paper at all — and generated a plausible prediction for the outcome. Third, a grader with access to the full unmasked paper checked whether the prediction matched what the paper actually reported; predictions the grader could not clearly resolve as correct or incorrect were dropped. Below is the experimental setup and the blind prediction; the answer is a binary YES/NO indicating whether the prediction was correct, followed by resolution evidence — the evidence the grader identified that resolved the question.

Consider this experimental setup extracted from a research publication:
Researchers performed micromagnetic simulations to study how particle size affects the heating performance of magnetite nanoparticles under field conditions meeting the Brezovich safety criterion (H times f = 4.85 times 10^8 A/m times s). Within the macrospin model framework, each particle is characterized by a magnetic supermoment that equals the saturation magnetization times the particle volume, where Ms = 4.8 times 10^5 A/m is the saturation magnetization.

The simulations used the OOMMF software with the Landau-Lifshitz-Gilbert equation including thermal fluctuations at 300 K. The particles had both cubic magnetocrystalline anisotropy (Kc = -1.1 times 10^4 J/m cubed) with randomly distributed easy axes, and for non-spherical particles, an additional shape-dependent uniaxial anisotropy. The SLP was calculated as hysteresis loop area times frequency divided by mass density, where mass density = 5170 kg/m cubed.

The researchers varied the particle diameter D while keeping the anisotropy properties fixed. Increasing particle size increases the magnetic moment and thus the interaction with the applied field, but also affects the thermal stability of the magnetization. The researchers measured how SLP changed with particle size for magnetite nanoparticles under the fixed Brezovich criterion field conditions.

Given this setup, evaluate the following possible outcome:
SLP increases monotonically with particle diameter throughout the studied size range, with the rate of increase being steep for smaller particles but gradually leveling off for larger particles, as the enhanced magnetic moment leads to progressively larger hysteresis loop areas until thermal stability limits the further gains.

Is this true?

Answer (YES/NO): NO